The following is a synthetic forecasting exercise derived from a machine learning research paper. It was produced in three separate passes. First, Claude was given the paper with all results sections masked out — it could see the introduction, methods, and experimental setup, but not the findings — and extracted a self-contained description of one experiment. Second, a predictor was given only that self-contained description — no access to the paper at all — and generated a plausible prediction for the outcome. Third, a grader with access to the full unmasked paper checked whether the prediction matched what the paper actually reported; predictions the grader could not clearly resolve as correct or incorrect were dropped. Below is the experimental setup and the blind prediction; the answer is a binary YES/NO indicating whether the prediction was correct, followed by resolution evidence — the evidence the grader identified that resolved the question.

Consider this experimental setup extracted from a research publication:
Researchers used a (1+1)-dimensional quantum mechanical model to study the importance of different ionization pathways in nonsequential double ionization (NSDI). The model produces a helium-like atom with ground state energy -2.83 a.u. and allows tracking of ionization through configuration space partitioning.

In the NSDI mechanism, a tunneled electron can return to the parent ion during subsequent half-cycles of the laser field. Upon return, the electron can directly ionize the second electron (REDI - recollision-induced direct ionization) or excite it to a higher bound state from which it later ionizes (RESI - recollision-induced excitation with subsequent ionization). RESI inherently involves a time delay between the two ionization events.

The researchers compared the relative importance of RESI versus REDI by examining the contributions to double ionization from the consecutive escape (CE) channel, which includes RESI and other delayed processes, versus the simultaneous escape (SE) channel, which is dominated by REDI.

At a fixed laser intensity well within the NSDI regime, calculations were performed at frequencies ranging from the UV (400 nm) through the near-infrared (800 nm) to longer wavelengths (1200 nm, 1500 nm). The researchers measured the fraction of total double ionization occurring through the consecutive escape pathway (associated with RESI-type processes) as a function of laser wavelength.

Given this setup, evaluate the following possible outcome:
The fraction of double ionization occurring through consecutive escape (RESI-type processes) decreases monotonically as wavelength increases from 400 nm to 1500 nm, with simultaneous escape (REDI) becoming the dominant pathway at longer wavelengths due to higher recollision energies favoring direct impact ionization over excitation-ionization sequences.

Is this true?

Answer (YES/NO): NO